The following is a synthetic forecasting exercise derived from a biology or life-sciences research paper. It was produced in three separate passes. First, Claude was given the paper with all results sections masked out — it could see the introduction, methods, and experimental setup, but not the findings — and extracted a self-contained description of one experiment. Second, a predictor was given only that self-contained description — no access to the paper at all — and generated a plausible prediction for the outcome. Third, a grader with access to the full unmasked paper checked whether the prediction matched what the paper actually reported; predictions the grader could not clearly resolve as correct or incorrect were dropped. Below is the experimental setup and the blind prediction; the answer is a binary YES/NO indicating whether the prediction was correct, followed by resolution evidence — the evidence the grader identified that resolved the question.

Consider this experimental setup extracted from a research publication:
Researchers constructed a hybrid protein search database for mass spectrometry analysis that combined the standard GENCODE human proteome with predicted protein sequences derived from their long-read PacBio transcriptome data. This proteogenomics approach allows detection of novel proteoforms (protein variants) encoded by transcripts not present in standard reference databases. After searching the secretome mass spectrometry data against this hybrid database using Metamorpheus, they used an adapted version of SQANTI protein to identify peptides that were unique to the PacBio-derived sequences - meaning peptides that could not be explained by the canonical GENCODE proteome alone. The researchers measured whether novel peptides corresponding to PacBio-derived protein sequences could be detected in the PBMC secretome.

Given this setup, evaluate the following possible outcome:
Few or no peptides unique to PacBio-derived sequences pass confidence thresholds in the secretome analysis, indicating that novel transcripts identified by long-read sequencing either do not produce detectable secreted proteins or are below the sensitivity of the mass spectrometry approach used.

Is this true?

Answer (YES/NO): YES